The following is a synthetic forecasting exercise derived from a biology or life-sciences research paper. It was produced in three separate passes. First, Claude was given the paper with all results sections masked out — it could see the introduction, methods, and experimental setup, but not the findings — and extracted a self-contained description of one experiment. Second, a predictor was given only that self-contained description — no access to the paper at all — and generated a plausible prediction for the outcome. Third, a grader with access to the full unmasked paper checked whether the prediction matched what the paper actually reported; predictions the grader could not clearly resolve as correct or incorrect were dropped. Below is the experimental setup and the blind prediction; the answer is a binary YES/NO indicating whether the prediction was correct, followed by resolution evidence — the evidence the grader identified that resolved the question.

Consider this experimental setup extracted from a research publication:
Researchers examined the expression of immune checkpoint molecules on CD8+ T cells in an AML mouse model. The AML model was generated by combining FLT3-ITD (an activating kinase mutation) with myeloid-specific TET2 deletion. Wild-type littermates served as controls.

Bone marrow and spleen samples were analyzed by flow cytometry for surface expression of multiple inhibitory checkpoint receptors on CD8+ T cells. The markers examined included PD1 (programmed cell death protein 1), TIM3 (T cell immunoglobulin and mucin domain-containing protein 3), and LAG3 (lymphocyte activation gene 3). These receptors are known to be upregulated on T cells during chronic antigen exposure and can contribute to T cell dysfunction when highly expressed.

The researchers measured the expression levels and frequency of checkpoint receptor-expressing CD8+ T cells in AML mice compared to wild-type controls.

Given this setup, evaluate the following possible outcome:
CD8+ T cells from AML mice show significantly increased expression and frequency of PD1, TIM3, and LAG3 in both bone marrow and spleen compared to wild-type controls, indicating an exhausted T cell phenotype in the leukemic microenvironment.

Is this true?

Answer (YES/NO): NO